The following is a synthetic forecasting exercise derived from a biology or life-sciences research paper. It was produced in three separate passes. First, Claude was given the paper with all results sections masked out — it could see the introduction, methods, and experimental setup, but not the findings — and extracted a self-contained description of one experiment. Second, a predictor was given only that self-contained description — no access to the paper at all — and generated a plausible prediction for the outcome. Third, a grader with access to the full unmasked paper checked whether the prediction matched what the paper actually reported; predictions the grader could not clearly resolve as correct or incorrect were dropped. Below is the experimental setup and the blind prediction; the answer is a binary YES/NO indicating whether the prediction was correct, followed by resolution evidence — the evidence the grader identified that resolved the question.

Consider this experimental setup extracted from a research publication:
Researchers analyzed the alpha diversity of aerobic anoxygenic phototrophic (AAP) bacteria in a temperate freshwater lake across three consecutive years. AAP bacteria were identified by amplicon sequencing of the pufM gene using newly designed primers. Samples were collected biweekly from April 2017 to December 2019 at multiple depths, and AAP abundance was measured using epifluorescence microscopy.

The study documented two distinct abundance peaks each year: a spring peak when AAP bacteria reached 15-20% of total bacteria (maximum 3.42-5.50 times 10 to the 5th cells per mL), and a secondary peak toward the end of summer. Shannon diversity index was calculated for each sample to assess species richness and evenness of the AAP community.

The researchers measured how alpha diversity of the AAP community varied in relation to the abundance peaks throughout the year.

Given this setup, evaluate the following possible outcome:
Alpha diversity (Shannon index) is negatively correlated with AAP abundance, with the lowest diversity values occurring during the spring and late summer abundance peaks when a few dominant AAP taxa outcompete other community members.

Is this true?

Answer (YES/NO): NO